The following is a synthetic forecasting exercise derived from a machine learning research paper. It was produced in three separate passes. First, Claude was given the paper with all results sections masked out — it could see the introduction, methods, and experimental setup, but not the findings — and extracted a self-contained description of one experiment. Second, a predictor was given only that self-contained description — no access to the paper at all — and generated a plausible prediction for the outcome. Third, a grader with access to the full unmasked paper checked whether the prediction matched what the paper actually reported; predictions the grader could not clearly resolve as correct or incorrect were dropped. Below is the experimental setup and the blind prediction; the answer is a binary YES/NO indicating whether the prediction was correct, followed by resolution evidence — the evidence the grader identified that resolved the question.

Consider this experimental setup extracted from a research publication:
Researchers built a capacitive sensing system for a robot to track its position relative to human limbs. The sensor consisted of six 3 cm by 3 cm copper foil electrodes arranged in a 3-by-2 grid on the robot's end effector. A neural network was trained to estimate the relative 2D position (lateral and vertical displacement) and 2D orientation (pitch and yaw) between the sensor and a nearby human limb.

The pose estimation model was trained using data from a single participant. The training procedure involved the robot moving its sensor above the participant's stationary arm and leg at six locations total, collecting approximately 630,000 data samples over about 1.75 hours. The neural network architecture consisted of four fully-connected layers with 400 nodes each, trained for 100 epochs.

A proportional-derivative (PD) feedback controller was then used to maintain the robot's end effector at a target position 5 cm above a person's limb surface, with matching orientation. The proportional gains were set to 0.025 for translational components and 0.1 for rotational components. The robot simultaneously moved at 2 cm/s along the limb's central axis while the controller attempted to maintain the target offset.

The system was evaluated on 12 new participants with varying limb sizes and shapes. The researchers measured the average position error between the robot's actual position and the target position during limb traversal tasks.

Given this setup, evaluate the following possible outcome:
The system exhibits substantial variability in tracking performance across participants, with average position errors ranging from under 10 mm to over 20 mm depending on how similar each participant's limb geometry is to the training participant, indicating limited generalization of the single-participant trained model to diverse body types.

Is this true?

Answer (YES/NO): NO